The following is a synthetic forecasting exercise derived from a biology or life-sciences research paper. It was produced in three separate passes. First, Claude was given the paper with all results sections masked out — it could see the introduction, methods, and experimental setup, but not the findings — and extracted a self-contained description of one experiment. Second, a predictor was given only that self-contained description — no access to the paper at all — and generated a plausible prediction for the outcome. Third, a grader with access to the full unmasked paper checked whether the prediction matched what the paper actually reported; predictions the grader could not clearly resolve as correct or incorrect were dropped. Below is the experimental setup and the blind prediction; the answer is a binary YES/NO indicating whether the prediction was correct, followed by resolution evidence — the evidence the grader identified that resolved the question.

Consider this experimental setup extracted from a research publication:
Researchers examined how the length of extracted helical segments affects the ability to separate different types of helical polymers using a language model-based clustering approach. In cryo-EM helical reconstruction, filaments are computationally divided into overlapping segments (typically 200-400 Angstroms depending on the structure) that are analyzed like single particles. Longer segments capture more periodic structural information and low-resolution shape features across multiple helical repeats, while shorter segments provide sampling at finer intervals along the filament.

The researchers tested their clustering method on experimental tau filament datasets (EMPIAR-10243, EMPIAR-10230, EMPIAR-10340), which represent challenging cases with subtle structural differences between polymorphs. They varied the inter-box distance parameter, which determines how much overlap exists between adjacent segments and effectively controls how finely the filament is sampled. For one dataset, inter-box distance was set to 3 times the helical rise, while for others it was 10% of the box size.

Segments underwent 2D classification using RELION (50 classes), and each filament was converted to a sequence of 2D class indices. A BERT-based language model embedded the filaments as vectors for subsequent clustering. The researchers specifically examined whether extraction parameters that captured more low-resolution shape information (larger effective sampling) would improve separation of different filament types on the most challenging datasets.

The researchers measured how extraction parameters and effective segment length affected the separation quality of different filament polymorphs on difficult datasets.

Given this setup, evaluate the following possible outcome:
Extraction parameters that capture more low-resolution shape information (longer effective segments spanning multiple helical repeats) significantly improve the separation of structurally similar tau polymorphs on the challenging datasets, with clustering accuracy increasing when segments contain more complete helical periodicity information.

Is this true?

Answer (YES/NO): YES